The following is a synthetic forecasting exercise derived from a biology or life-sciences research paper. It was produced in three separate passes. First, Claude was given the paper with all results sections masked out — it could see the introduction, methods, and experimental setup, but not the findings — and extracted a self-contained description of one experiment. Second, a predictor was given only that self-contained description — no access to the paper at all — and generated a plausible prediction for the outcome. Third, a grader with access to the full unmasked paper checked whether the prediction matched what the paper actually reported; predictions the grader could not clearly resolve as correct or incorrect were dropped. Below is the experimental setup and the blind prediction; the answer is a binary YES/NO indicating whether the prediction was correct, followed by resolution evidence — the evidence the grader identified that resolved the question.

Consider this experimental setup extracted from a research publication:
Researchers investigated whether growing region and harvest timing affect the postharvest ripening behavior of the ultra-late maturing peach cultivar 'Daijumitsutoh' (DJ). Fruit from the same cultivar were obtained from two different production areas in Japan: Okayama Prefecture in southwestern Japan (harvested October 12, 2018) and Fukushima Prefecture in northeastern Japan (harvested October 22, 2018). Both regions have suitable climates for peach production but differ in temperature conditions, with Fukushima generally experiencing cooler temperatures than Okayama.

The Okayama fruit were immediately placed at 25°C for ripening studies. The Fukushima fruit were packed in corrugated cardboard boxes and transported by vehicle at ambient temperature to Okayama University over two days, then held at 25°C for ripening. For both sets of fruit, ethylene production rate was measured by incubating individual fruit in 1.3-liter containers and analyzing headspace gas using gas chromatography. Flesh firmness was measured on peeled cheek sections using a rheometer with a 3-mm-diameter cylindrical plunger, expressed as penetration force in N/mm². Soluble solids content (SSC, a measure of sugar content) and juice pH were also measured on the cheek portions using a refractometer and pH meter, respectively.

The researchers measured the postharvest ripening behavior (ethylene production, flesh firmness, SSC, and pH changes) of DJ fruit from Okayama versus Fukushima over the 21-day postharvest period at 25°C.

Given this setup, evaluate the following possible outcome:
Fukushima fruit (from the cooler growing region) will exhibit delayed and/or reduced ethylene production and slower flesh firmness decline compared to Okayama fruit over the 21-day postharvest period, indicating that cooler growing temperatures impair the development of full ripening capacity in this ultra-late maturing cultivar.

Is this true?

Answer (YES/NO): NO